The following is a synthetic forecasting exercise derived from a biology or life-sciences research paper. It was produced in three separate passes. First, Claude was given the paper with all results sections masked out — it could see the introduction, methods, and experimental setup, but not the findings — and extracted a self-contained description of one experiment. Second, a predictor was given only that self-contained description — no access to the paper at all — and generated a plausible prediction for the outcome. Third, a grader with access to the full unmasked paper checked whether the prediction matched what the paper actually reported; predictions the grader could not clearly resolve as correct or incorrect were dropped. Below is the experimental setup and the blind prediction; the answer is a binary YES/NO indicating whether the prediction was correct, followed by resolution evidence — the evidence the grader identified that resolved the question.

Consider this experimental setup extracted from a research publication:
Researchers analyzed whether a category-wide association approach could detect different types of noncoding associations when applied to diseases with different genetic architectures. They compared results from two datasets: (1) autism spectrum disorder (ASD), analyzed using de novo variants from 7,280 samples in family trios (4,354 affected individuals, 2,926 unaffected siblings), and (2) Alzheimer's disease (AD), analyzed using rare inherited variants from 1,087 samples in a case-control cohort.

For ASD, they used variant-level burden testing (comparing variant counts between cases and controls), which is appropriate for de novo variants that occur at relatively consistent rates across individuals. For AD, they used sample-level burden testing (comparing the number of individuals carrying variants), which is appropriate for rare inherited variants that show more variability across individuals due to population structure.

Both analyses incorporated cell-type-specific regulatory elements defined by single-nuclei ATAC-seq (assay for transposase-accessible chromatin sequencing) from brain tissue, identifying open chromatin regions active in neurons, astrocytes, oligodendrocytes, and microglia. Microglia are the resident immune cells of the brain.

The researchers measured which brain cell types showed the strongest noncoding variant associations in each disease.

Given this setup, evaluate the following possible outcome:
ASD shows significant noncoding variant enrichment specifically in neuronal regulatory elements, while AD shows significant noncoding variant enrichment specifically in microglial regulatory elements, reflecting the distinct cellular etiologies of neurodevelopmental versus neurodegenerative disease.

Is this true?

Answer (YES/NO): NO